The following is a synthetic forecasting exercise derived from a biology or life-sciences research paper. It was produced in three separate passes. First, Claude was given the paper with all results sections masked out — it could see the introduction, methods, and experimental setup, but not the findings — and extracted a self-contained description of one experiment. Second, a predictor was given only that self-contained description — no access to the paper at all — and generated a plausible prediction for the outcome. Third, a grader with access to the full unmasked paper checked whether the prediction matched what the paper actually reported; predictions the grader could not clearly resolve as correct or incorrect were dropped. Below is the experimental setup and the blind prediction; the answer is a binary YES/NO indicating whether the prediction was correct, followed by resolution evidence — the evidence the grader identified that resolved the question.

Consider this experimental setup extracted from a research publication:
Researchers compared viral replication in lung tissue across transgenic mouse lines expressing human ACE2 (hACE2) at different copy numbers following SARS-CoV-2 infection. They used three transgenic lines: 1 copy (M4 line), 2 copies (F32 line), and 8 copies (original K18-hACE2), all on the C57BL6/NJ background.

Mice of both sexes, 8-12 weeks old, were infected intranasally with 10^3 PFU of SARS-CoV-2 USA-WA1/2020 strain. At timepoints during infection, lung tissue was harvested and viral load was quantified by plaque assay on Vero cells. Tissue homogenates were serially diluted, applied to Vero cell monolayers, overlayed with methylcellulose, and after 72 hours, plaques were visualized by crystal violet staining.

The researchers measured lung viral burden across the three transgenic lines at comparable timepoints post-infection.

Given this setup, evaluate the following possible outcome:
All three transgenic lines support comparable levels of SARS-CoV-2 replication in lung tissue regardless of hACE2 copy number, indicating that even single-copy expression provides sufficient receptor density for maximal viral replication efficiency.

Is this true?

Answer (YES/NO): NO